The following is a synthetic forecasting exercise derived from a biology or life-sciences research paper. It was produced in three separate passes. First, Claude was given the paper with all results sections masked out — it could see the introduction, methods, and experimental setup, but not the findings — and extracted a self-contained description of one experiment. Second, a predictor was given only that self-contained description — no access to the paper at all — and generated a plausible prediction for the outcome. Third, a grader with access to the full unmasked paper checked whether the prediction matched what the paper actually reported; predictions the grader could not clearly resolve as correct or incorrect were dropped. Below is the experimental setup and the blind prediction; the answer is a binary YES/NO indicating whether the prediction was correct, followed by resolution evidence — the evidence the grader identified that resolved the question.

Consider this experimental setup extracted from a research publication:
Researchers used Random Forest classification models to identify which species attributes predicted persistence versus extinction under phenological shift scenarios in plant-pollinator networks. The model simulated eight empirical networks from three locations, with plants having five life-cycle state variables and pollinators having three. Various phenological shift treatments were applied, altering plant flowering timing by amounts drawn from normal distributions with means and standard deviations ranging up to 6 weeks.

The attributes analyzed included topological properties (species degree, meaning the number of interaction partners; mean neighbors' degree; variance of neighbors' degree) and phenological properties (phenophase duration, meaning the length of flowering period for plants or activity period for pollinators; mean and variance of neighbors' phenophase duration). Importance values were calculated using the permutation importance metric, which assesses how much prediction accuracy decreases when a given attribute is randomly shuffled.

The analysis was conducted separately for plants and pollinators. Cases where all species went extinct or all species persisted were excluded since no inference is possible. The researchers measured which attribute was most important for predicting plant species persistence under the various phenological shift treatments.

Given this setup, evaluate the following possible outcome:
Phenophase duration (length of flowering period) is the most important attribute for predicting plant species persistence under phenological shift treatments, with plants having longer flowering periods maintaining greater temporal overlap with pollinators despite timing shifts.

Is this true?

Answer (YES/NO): YES